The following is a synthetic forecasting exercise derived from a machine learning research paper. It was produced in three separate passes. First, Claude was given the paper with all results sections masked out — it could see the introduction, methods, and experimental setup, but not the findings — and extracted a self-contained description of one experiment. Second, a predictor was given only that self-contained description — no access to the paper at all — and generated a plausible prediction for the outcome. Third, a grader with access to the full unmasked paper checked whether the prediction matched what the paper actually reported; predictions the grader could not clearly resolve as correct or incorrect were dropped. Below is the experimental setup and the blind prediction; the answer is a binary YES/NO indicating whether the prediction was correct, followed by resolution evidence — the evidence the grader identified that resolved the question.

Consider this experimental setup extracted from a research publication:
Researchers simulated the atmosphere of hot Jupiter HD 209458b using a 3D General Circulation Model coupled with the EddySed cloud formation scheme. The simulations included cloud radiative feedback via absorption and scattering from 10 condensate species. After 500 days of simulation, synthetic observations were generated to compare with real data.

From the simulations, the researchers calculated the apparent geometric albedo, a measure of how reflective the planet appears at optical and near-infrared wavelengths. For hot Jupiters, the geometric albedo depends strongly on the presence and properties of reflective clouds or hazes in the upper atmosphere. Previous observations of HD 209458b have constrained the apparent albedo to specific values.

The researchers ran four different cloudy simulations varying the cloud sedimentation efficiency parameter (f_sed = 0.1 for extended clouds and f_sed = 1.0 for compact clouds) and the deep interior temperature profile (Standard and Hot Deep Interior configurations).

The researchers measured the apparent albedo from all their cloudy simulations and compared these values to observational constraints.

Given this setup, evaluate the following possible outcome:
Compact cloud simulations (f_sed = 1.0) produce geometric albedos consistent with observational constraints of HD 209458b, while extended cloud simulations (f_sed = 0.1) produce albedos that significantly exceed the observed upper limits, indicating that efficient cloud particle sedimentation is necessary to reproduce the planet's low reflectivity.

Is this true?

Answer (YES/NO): NO